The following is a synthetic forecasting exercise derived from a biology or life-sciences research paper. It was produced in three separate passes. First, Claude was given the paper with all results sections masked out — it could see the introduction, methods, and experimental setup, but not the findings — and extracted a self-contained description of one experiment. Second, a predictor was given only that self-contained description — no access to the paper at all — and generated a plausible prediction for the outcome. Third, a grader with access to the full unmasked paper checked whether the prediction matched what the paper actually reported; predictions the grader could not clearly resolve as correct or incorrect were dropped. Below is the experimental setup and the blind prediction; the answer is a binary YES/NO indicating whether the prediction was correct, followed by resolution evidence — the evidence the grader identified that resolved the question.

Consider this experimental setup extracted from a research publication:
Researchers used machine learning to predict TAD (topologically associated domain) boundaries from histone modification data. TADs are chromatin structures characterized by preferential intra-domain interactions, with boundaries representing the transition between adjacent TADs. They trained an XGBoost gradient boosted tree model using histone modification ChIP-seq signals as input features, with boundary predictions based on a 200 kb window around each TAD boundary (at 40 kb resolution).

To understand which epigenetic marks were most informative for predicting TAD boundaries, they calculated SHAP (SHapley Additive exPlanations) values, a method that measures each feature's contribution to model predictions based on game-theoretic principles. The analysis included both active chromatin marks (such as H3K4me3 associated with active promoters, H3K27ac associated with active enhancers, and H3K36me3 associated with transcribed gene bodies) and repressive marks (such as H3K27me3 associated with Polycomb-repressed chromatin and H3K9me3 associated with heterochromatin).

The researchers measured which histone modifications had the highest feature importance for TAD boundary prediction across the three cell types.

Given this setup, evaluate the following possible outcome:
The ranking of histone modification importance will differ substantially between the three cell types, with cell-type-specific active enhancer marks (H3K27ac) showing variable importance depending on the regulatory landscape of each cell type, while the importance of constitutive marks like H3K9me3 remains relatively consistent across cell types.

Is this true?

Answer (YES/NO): NO